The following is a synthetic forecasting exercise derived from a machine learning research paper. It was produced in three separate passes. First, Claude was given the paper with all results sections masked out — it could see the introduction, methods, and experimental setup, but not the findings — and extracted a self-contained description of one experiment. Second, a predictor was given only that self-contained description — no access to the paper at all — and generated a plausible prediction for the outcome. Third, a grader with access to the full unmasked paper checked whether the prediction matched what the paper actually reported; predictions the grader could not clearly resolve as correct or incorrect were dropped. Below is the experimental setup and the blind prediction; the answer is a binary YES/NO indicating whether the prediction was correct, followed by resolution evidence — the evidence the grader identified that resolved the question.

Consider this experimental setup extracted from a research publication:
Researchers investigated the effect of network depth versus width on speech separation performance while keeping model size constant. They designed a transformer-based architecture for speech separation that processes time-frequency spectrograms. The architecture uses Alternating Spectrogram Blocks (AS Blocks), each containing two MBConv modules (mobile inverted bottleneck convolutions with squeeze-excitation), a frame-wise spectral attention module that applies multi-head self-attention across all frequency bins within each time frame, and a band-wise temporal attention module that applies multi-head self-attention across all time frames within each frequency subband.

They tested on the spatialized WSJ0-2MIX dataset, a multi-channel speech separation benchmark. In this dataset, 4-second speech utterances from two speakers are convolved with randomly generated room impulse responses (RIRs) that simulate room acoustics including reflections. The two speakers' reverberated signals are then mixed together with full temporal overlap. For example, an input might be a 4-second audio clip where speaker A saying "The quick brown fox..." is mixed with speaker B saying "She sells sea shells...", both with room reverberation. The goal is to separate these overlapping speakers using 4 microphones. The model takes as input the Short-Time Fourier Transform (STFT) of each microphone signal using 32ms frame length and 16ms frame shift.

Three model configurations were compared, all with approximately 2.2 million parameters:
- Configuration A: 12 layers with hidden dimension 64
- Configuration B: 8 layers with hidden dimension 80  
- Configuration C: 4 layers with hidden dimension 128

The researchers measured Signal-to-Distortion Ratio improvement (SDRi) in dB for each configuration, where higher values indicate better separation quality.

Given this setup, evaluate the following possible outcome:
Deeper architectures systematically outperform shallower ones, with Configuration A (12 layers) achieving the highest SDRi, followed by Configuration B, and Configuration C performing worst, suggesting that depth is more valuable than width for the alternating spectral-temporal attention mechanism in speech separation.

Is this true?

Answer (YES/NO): YES